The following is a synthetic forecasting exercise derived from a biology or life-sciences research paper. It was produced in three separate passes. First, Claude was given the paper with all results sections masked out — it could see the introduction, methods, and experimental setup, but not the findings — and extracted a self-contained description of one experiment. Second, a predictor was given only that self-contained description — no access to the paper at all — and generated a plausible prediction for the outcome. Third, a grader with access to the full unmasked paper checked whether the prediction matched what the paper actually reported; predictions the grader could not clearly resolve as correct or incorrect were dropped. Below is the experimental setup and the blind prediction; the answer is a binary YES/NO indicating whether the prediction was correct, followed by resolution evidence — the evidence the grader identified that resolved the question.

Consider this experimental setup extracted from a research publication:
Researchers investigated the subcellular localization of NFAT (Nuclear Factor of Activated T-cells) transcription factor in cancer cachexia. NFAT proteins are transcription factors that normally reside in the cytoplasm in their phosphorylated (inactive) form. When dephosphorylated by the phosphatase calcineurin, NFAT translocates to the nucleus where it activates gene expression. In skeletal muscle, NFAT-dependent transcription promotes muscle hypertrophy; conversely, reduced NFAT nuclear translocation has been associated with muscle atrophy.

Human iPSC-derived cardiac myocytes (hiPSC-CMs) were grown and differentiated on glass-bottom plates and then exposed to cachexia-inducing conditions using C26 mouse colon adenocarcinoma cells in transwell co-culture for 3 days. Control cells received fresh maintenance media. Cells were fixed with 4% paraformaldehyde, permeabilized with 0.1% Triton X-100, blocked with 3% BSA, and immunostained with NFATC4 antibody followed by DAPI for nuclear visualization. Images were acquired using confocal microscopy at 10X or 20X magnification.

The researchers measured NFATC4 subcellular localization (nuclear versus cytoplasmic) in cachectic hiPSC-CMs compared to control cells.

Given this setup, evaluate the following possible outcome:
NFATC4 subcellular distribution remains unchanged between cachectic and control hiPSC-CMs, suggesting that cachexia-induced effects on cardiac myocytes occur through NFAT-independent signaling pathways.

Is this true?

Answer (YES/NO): NO